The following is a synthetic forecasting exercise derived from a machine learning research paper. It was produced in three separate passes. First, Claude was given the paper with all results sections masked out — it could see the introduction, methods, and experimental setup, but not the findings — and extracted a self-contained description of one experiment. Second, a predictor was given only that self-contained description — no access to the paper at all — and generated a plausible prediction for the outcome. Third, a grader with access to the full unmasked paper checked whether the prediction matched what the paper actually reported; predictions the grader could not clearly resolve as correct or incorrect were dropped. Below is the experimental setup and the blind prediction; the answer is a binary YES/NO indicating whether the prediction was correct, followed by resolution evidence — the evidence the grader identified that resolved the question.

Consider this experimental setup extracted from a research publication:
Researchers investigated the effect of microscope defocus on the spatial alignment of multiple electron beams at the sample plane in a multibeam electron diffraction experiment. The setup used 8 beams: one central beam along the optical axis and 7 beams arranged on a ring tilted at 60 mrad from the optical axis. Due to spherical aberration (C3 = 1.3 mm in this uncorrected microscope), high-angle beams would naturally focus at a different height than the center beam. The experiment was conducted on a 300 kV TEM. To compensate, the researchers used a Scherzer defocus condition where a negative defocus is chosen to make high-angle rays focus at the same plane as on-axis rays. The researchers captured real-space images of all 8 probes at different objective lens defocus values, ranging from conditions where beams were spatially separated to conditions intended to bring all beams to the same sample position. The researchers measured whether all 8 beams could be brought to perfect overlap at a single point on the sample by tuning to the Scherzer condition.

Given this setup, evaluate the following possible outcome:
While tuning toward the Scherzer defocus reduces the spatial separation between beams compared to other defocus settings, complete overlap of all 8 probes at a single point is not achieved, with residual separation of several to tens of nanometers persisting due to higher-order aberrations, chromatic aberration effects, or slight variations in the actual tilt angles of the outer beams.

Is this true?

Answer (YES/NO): NO